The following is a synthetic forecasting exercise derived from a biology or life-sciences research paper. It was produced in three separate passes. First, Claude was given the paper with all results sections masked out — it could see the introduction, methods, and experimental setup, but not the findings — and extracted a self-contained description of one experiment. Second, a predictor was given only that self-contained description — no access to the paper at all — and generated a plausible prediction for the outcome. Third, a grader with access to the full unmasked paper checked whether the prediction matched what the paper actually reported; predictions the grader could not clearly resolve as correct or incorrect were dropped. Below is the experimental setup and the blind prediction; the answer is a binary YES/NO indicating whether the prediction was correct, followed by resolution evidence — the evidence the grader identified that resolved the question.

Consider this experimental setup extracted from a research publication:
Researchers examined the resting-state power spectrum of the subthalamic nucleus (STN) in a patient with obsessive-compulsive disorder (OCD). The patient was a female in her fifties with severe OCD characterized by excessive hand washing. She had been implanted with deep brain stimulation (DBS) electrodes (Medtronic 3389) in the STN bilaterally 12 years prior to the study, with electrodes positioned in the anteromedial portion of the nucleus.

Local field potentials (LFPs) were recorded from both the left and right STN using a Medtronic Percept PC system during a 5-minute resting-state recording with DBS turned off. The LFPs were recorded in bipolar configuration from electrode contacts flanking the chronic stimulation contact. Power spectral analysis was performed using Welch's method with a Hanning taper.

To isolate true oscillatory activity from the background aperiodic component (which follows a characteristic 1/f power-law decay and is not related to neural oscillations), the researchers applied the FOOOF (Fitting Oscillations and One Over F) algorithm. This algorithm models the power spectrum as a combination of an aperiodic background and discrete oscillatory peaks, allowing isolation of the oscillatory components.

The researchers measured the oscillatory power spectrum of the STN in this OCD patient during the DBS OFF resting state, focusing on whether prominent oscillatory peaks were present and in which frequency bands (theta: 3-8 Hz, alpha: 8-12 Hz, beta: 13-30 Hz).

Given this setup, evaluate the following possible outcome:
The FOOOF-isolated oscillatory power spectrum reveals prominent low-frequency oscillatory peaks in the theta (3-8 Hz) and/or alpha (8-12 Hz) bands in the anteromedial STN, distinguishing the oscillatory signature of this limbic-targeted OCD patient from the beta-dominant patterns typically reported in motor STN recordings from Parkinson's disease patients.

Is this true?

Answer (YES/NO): NO